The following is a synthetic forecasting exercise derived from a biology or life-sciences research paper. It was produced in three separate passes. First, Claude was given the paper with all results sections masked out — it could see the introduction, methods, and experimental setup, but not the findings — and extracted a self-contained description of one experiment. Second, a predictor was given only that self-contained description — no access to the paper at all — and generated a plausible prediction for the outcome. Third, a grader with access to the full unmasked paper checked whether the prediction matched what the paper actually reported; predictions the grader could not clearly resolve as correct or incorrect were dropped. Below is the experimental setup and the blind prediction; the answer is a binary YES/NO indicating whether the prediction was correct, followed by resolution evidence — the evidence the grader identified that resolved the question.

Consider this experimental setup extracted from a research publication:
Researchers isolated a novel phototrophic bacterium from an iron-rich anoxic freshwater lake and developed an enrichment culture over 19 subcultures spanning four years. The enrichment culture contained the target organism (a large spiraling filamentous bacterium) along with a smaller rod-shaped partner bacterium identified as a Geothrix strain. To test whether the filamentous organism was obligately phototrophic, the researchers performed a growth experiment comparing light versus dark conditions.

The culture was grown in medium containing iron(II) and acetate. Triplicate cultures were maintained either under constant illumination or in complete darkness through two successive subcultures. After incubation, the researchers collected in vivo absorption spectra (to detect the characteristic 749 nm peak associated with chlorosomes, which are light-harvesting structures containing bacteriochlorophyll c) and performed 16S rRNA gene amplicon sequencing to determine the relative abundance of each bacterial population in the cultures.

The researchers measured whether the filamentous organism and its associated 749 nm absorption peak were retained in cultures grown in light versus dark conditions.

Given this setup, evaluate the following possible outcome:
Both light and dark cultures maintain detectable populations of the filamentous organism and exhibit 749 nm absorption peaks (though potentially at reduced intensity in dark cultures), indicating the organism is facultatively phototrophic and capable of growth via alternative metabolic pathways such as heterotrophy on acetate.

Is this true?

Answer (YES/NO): NO